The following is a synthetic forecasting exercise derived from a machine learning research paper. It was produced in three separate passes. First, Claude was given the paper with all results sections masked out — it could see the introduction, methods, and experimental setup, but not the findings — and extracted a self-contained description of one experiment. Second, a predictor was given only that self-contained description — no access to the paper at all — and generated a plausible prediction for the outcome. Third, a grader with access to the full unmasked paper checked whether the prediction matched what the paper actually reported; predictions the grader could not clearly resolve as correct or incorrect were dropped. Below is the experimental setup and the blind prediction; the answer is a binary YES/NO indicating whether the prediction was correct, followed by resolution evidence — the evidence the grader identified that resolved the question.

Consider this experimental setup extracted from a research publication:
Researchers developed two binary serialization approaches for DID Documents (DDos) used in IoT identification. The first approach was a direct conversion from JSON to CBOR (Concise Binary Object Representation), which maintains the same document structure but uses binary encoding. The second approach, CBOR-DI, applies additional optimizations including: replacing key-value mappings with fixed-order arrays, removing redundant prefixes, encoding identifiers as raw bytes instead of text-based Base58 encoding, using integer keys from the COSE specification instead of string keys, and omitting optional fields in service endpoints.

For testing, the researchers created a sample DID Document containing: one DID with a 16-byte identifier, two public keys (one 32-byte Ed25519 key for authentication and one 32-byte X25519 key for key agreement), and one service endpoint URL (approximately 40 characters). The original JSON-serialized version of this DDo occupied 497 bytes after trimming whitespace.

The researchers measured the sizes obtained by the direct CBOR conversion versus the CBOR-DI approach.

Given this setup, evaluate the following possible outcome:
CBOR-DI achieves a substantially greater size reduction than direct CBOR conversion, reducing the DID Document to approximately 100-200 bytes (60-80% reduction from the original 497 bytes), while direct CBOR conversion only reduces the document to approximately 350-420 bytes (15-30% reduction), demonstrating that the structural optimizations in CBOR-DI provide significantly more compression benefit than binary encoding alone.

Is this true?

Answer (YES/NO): YES